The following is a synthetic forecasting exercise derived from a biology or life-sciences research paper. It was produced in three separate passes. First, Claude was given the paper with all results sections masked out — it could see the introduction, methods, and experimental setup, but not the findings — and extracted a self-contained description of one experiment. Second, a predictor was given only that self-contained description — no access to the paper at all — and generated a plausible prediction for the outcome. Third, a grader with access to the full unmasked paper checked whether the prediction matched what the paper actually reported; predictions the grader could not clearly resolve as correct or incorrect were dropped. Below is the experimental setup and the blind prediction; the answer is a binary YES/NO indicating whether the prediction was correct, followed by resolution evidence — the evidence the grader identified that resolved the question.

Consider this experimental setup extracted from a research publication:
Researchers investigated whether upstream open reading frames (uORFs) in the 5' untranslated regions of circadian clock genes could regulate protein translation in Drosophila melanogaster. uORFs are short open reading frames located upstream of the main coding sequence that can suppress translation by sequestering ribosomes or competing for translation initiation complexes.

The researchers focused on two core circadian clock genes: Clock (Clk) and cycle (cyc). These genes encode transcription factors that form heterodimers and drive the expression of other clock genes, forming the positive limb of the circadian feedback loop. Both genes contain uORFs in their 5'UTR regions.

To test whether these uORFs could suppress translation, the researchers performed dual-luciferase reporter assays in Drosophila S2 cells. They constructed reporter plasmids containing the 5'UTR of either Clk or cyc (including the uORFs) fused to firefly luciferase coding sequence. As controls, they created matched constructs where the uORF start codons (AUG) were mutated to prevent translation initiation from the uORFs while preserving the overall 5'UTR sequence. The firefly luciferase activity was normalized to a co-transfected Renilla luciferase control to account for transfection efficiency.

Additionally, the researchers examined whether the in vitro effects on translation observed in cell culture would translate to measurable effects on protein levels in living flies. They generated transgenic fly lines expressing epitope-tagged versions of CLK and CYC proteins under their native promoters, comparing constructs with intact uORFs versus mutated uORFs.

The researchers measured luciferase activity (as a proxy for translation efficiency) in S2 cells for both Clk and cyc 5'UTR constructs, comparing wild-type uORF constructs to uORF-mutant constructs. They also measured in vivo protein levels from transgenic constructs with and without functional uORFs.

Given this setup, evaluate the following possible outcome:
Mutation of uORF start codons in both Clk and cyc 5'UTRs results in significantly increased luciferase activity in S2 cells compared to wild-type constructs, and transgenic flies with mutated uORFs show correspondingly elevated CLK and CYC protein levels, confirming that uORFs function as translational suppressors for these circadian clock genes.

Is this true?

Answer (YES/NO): NO